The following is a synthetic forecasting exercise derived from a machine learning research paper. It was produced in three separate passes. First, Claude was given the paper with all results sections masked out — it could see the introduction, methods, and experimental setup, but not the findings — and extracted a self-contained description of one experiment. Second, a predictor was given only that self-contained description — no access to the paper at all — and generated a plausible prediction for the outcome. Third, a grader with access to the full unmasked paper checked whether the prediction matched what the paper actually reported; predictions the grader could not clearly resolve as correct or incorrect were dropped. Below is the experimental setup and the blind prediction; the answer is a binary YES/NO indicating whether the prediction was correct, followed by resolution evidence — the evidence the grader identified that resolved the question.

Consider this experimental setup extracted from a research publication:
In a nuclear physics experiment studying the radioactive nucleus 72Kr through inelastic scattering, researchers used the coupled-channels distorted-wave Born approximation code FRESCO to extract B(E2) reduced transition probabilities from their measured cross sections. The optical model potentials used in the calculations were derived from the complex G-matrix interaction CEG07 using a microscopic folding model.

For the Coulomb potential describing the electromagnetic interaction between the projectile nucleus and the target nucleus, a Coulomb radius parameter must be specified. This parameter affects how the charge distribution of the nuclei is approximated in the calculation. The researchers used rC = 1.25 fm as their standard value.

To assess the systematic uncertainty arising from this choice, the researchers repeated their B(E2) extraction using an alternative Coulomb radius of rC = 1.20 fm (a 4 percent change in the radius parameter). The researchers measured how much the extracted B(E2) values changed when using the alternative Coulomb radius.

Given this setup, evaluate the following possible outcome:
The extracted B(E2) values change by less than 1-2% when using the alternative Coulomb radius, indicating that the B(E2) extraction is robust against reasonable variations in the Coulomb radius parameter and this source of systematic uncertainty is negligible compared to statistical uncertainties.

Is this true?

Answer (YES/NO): NO